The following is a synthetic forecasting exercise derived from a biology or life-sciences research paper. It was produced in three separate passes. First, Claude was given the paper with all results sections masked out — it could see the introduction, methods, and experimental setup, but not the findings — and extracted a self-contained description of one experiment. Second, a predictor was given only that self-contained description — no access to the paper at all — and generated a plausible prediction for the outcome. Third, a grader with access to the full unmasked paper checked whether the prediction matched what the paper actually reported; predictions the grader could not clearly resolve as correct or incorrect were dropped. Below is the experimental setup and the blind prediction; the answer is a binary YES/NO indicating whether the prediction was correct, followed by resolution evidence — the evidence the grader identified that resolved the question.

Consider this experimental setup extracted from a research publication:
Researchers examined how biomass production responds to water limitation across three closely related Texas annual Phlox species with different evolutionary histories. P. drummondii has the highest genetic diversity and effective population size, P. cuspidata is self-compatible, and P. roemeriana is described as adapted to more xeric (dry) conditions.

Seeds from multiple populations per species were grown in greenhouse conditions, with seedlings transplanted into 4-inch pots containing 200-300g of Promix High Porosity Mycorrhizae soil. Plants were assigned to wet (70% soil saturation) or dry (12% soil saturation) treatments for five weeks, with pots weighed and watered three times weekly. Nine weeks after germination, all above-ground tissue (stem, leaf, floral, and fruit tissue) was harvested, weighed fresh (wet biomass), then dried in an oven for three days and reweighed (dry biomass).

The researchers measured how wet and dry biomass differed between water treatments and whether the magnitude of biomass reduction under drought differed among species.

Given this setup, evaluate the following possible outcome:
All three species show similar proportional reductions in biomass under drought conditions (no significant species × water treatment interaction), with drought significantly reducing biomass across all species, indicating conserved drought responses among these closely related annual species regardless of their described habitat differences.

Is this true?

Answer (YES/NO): NO